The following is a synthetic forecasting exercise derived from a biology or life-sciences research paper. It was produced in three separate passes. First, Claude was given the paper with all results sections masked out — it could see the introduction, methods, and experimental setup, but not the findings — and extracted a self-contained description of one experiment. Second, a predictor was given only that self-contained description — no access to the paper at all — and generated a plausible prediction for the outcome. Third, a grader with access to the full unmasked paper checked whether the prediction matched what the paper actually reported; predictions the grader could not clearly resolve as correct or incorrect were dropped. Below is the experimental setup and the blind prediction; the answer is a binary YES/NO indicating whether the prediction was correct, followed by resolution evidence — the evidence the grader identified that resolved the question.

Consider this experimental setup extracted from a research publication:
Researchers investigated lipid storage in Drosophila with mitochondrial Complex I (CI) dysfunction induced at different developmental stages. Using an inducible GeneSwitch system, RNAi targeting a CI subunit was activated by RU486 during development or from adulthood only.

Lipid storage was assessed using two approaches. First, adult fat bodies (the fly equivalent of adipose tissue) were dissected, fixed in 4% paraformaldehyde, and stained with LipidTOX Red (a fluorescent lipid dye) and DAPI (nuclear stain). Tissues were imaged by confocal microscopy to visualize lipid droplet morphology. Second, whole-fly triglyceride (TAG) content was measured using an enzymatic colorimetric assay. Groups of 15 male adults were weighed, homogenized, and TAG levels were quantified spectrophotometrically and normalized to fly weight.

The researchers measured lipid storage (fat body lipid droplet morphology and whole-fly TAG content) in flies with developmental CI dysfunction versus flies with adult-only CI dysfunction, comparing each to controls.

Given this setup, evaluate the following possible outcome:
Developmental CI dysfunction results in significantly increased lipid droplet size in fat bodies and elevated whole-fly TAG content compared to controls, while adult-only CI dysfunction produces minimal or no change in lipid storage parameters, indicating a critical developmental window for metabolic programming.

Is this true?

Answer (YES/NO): NO